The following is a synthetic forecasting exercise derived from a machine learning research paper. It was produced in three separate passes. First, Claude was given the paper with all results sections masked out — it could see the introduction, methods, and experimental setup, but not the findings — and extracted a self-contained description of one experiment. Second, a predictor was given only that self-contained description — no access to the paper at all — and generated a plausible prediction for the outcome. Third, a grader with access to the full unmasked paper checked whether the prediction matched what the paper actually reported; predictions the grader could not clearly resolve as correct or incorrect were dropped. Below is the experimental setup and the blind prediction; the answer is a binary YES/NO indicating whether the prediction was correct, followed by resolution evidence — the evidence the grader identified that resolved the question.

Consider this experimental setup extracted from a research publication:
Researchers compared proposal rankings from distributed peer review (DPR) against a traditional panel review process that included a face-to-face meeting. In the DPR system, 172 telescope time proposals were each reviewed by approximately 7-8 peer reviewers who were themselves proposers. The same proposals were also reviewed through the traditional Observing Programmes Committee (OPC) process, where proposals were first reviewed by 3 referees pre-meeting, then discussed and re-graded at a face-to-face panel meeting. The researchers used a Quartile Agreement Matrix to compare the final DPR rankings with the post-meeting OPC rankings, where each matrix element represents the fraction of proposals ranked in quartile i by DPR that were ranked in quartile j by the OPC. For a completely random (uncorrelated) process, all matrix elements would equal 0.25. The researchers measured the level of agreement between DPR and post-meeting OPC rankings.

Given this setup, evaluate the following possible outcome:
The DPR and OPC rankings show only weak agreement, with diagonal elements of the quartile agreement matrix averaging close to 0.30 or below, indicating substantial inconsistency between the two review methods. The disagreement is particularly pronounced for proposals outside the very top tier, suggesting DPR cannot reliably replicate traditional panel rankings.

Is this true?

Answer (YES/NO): NO